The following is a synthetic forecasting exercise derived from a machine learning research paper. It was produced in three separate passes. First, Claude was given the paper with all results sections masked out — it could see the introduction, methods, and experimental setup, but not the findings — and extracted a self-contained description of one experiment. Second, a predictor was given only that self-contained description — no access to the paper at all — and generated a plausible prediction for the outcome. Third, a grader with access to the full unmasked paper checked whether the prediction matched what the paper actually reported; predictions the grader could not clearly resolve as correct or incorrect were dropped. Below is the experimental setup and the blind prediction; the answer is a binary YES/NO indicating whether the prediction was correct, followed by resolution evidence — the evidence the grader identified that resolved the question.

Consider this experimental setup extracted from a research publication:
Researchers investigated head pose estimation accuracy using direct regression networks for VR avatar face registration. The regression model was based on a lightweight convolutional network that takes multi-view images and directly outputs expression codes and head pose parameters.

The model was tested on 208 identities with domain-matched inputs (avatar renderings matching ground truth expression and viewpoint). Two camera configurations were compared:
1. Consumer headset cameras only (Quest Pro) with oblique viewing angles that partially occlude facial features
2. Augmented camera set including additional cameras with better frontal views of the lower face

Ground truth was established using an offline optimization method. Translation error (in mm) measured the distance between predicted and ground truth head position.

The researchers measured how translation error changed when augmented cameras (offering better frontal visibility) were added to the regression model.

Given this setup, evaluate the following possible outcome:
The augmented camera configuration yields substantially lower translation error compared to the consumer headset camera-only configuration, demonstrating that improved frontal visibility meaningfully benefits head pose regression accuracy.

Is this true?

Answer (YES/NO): NO